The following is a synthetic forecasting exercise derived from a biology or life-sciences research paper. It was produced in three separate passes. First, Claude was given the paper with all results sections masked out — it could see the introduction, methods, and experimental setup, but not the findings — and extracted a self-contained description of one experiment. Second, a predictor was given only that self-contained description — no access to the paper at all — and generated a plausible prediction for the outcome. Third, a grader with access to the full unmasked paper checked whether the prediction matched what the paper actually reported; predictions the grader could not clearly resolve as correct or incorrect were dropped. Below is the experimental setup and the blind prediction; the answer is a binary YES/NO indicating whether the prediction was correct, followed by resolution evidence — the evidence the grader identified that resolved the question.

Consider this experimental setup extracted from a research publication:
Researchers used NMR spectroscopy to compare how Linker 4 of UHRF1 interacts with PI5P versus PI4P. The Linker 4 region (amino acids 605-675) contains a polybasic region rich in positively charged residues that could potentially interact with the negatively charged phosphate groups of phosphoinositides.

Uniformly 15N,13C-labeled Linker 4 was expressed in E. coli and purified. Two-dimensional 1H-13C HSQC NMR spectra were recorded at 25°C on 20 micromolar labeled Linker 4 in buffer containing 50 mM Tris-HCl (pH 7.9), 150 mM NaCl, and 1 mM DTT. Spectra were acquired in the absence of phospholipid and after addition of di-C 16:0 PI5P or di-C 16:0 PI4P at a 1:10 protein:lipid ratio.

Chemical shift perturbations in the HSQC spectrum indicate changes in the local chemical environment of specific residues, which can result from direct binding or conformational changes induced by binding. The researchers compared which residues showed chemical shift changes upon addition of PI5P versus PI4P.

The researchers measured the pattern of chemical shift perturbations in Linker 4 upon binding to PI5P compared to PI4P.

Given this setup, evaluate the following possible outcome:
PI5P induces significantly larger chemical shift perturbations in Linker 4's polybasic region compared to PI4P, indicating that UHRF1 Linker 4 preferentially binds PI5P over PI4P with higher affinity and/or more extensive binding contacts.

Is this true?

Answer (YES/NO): YES